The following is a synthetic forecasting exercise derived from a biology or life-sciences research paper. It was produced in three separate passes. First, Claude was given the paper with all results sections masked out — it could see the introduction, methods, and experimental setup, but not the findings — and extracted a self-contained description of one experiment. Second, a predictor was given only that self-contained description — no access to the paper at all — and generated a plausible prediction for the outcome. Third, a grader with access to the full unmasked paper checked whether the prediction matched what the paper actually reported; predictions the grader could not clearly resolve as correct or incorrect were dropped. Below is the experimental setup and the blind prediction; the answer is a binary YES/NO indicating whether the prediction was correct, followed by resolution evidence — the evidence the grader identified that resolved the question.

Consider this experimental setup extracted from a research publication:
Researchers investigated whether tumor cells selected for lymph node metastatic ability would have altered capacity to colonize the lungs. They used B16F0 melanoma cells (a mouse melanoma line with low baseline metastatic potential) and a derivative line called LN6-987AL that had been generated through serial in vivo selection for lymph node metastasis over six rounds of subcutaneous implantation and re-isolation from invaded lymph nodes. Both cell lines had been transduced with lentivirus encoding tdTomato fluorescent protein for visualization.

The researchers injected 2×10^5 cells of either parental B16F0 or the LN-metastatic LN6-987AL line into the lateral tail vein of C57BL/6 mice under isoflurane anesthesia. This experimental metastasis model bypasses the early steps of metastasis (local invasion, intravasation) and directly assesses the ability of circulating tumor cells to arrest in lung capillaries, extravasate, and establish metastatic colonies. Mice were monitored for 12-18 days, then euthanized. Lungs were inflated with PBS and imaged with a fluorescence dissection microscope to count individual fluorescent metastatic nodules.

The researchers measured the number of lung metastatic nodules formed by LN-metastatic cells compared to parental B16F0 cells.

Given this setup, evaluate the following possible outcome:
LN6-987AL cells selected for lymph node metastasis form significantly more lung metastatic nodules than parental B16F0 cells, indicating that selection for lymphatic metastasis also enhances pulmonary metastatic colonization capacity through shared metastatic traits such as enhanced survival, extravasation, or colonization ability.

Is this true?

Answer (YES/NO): NO